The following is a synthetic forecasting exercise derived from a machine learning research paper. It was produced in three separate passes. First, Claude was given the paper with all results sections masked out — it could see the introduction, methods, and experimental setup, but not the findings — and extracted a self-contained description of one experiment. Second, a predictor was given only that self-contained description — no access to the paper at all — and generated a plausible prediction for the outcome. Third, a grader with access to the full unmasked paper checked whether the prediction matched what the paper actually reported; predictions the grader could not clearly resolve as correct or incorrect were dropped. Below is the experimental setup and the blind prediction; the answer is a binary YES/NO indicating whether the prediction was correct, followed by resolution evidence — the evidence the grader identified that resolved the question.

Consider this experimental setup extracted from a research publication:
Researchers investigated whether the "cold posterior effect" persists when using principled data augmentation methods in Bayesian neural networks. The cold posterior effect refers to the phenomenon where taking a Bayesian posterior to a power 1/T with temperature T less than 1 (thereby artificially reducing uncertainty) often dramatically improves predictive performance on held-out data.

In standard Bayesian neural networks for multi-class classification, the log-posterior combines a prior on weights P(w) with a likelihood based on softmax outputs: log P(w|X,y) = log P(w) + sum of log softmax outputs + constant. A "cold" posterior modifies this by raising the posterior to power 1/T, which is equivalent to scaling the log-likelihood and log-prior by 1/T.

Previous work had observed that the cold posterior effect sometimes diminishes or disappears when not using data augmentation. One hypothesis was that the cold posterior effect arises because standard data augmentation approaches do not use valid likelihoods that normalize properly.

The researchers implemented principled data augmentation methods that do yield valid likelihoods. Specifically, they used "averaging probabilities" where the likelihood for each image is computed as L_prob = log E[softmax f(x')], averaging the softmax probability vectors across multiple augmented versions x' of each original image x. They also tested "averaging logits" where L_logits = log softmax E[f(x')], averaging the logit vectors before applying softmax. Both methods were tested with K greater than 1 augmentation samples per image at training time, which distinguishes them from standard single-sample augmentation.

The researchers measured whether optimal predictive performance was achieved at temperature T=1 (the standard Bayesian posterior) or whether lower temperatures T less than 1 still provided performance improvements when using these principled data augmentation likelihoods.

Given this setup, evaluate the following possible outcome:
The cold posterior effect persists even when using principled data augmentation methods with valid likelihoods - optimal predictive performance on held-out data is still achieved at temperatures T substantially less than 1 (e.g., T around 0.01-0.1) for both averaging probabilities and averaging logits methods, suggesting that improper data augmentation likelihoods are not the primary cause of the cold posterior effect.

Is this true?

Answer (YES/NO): YES